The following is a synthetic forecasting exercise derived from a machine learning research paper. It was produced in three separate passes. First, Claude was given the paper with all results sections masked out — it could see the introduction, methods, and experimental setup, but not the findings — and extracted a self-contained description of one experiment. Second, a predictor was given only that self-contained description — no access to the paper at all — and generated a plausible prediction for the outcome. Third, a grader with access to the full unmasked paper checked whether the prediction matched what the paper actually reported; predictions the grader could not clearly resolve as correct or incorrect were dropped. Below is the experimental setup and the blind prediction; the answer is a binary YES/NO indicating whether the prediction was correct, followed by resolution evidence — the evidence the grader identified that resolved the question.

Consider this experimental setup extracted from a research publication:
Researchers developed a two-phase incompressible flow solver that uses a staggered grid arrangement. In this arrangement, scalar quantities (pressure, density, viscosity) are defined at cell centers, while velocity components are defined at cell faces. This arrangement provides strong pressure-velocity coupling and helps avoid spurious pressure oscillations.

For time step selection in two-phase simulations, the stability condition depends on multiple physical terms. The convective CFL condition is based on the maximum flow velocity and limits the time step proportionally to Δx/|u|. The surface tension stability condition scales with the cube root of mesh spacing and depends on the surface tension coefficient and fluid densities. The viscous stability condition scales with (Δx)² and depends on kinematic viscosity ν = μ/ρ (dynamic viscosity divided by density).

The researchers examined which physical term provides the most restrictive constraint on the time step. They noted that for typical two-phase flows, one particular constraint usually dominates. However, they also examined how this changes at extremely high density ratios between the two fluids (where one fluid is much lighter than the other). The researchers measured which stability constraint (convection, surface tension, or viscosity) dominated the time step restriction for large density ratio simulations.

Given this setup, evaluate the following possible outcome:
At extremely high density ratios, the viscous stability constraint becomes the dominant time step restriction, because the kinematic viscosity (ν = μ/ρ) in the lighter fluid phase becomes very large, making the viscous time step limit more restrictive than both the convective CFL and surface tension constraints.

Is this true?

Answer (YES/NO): YES